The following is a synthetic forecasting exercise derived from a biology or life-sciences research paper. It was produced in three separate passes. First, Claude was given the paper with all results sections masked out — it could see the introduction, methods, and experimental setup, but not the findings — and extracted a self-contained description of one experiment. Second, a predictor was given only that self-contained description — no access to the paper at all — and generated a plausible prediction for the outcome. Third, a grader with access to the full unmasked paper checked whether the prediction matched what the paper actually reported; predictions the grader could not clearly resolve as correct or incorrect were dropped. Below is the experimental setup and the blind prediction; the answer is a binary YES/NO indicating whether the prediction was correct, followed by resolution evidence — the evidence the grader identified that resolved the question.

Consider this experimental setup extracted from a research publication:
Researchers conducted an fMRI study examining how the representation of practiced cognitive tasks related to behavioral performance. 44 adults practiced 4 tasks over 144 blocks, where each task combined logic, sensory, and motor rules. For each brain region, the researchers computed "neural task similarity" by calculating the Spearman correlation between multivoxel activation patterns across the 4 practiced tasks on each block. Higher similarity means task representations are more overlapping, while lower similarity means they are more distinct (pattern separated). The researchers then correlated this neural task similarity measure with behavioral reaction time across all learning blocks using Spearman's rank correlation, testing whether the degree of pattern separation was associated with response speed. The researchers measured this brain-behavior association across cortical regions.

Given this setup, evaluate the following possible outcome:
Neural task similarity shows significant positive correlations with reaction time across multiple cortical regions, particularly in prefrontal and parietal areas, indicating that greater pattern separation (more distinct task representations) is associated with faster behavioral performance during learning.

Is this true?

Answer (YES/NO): YES